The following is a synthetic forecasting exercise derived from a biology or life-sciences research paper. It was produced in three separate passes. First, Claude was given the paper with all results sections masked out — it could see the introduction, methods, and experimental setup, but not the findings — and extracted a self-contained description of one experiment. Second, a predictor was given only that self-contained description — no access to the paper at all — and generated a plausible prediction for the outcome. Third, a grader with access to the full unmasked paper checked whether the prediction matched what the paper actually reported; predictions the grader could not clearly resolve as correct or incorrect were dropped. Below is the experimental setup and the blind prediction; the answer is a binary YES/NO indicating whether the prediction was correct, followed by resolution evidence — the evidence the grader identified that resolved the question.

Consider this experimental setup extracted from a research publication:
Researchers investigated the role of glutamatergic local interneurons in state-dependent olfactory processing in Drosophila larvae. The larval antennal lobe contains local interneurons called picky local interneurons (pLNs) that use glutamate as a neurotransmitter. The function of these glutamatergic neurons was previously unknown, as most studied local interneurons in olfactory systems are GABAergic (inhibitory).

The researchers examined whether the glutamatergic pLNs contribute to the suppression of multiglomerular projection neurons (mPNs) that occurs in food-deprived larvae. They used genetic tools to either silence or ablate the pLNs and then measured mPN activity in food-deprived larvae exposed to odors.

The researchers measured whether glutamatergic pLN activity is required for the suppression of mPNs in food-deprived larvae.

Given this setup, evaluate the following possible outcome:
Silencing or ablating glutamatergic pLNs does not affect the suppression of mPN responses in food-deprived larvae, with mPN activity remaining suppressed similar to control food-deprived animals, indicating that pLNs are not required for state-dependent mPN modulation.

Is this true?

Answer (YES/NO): NO